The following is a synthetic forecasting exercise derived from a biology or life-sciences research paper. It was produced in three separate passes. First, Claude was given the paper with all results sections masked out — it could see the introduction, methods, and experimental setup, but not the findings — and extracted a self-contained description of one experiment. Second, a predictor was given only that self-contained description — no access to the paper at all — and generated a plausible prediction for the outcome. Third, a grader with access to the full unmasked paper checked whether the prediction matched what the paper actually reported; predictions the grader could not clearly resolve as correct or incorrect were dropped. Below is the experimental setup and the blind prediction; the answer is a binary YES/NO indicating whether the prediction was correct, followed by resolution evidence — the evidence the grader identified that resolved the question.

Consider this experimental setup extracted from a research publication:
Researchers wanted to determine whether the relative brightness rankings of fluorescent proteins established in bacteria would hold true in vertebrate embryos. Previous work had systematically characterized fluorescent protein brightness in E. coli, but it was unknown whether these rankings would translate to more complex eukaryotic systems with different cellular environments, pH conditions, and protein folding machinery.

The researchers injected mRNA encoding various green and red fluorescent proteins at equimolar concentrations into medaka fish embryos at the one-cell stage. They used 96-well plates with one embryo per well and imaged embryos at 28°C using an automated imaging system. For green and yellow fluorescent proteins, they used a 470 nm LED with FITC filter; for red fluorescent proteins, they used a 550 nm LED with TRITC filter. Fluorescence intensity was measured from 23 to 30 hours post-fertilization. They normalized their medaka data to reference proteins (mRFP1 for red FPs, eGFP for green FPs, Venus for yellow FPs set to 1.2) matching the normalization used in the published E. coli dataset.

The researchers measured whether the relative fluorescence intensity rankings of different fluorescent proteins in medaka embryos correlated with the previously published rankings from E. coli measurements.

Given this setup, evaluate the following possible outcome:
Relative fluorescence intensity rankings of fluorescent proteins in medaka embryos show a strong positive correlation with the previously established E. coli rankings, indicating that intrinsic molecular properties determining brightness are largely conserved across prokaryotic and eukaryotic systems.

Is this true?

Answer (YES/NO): NO